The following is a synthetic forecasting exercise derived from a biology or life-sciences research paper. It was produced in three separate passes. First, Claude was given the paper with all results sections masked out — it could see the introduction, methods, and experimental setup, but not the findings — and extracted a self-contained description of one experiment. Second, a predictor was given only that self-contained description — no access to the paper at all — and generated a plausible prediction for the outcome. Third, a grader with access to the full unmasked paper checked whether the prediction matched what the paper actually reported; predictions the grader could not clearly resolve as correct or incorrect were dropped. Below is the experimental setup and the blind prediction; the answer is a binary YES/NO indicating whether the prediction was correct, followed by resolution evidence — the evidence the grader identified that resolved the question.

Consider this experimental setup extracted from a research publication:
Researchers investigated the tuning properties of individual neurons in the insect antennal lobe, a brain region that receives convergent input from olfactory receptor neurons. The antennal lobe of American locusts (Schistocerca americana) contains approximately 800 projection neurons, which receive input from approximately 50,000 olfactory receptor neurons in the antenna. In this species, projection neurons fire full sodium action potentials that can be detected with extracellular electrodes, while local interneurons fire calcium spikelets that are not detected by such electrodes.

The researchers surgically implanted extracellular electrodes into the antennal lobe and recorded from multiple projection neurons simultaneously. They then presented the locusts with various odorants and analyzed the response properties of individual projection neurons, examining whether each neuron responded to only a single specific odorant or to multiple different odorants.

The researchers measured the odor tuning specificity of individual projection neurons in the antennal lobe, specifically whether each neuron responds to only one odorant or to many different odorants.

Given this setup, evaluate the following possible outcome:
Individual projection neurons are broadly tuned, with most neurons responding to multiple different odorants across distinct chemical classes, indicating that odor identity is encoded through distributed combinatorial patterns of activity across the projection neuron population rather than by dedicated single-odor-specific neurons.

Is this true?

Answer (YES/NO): YES